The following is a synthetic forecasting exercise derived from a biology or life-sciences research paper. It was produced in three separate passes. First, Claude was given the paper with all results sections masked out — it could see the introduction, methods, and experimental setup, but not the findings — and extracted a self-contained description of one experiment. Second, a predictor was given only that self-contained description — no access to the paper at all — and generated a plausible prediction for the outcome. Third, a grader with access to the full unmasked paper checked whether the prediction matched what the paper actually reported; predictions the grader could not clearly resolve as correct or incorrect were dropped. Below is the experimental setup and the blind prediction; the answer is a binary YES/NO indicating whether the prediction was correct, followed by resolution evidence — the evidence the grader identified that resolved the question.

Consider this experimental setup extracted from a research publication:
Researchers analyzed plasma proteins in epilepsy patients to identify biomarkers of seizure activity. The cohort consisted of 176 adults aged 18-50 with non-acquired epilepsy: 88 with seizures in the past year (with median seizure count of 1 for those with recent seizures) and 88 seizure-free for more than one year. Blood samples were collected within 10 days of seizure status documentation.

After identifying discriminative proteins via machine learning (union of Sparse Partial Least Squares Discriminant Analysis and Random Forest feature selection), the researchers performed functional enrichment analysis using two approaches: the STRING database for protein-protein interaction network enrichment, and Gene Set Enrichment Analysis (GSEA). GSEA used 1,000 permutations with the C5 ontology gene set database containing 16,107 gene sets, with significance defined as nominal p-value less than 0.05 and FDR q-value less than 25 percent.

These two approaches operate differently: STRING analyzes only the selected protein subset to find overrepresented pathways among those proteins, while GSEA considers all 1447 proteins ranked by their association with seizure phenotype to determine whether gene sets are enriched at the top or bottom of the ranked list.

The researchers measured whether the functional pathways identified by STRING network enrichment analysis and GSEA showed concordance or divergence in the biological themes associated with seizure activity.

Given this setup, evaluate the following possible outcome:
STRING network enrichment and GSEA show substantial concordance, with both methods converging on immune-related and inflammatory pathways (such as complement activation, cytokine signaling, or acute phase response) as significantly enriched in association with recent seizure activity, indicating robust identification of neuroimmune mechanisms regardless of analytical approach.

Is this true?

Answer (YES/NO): YES